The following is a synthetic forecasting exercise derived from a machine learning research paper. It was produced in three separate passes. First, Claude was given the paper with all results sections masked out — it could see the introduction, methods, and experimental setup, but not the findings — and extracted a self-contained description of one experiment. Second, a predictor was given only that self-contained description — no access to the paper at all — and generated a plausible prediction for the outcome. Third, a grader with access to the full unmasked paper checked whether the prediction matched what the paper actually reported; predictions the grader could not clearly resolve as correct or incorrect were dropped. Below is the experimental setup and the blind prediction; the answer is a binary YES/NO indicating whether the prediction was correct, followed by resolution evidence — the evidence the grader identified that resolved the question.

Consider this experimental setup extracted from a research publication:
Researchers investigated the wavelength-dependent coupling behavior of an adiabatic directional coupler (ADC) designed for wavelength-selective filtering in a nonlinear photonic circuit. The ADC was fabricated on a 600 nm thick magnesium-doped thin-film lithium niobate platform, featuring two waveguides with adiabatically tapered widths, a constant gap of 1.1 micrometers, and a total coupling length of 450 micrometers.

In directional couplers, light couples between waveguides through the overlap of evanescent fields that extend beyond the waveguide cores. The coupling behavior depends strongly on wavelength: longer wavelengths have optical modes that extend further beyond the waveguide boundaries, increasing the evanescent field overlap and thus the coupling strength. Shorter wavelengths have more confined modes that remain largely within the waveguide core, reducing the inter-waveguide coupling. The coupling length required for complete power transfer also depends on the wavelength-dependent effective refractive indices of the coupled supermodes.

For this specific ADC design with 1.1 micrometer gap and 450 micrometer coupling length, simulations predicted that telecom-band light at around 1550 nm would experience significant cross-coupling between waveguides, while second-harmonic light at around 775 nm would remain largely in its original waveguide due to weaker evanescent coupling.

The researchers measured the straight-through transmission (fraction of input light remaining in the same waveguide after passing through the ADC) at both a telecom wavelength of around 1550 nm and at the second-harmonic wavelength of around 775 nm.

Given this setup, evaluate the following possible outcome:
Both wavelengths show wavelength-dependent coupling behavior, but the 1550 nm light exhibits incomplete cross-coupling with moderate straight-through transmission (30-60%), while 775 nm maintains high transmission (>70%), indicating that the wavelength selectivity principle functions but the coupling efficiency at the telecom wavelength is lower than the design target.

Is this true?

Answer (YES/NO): NO